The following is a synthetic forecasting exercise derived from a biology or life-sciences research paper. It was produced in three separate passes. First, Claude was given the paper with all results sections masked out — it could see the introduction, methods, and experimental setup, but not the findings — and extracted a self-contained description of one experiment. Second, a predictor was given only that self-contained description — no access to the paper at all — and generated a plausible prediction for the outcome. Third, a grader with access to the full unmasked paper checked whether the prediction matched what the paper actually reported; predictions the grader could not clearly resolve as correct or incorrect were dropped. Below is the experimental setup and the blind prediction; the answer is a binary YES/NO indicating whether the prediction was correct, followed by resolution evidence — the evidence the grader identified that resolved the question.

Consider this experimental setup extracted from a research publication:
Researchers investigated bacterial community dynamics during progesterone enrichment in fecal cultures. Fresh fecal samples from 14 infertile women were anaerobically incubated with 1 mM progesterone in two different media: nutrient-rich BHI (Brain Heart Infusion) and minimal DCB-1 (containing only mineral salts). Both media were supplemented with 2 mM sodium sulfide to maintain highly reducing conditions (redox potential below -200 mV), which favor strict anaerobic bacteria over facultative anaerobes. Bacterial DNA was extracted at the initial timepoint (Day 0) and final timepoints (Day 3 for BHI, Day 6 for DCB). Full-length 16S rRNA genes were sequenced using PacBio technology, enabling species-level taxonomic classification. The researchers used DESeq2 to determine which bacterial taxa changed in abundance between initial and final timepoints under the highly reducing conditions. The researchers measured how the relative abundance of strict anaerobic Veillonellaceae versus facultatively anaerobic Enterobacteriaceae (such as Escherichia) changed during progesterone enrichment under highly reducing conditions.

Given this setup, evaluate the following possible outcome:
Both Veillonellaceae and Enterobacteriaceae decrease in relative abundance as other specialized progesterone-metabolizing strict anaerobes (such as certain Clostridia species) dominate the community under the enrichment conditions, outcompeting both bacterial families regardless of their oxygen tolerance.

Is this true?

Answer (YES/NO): NO